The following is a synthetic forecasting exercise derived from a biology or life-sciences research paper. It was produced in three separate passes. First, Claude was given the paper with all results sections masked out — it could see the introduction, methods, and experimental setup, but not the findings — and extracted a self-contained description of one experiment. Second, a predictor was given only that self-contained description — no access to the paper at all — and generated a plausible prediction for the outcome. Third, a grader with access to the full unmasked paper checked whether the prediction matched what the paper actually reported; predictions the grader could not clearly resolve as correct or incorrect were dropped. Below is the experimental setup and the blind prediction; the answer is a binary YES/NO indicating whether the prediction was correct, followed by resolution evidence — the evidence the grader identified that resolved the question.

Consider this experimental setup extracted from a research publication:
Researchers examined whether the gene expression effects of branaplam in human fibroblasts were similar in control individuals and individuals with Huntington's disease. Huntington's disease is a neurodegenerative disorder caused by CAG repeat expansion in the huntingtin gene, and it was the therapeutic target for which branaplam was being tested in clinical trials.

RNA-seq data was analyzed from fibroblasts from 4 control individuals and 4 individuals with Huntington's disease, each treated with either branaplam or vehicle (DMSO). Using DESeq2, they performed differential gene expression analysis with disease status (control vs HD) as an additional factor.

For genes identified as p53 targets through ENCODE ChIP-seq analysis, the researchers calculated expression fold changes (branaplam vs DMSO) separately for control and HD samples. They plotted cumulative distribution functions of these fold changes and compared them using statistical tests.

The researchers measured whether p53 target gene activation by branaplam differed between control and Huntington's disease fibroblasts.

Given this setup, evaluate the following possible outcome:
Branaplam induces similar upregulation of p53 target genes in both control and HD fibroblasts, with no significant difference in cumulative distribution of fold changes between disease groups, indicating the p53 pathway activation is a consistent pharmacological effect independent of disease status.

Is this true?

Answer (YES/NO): YES